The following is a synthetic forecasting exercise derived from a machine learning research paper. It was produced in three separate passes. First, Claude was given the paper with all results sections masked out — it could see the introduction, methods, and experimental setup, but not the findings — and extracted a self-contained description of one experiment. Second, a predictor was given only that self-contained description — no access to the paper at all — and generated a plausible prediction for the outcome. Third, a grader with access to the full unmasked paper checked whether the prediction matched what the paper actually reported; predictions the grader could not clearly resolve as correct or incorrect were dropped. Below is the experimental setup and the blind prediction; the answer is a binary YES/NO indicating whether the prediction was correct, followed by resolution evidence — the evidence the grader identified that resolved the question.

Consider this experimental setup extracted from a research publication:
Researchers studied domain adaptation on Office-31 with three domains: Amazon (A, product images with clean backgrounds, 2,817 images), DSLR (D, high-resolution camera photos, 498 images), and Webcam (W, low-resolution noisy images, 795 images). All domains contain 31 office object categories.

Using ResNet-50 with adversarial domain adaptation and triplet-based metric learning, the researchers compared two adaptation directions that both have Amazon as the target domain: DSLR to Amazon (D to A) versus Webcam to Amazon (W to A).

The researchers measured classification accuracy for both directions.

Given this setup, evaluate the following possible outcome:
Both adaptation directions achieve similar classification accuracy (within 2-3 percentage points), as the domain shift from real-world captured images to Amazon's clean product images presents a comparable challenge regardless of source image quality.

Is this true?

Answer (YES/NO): YES